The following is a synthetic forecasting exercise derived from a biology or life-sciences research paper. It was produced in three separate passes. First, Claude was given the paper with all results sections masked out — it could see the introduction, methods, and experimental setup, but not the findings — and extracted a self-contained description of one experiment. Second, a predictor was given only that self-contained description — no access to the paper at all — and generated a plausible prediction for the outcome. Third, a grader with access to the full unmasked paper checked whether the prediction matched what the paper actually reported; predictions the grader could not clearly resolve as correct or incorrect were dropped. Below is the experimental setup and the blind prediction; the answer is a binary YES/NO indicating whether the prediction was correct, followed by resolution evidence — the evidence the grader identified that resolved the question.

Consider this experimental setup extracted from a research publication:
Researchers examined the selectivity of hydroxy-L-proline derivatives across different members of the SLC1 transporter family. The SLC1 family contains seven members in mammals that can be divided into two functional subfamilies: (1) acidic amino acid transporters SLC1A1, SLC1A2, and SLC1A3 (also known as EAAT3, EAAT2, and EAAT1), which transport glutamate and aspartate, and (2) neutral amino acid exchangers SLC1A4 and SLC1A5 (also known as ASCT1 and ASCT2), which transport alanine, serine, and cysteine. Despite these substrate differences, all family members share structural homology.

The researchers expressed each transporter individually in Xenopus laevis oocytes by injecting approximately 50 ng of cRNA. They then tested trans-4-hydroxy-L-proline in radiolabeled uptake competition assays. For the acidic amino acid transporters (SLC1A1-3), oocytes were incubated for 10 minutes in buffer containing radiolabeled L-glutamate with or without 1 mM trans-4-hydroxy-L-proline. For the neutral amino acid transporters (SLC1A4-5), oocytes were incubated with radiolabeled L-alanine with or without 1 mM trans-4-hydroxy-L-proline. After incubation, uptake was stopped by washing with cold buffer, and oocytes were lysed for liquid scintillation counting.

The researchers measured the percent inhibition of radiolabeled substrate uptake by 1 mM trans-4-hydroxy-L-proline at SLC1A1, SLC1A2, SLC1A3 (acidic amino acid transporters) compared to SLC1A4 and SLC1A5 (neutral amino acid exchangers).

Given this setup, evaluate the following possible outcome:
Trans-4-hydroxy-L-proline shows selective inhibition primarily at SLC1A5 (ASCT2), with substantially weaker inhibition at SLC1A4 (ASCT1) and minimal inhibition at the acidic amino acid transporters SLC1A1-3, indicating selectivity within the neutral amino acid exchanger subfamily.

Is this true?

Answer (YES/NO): NO